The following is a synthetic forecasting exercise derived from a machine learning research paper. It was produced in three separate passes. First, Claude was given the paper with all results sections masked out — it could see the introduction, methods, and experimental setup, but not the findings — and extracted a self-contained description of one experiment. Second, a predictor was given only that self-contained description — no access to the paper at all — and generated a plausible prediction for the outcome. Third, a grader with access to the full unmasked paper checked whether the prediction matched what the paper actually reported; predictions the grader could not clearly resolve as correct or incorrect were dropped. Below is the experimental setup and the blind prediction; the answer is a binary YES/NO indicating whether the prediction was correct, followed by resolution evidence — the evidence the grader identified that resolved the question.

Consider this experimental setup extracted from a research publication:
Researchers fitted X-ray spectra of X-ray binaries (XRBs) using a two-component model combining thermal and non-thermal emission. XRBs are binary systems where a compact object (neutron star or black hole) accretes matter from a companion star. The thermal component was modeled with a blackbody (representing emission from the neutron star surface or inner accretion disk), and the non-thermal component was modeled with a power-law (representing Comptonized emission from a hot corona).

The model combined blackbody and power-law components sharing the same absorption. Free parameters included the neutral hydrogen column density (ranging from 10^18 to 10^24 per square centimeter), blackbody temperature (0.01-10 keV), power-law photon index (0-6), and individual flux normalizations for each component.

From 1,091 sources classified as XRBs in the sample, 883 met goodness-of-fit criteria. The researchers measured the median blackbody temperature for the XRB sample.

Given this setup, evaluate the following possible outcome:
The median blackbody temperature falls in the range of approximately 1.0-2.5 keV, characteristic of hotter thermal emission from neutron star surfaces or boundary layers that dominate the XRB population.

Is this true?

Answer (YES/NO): NO